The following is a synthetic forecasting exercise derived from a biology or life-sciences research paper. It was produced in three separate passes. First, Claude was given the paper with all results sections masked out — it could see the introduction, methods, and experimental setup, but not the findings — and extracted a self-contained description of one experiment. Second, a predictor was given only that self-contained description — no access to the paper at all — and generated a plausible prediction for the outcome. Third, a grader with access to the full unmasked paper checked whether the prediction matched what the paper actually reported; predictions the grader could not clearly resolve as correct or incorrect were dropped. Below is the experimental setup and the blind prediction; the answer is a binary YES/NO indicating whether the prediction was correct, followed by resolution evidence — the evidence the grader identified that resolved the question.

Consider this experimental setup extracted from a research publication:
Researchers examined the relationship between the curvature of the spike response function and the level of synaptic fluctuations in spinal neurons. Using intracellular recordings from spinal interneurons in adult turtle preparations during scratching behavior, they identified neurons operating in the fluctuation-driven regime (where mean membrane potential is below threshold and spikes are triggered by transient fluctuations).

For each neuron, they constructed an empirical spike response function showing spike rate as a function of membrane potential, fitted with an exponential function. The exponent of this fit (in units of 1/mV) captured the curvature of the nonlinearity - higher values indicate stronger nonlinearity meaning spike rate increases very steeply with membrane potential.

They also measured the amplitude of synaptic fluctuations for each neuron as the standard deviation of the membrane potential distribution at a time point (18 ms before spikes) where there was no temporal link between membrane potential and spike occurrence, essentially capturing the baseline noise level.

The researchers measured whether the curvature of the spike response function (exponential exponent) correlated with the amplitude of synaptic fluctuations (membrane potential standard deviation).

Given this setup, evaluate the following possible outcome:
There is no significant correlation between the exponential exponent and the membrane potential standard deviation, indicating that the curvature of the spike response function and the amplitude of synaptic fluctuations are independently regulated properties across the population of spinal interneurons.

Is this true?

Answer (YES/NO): YES